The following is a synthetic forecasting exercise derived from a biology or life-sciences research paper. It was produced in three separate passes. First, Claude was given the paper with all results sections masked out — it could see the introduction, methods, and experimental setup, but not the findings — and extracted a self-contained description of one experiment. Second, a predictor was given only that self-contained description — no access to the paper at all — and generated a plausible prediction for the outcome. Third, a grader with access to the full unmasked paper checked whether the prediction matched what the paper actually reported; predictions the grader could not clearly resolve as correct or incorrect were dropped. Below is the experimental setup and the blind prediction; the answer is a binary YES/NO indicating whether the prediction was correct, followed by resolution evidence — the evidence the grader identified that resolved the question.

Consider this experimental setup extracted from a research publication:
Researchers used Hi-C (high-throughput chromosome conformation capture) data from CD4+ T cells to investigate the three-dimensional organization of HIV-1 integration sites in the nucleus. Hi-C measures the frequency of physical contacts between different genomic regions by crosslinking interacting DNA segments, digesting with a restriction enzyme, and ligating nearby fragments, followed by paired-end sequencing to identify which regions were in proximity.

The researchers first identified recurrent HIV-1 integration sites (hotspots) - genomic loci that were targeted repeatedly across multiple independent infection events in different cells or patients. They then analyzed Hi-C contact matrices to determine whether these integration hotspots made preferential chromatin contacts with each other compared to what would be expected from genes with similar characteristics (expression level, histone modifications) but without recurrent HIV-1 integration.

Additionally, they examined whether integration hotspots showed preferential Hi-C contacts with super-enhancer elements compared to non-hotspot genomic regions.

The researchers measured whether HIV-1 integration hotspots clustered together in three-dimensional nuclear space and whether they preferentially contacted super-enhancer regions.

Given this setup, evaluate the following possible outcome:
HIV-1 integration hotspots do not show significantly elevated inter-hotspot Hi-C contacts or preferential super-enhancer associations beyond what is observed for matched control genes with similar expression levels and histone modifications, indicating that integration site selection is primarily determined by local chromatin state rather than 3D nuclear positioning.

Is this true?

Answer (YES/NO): NO